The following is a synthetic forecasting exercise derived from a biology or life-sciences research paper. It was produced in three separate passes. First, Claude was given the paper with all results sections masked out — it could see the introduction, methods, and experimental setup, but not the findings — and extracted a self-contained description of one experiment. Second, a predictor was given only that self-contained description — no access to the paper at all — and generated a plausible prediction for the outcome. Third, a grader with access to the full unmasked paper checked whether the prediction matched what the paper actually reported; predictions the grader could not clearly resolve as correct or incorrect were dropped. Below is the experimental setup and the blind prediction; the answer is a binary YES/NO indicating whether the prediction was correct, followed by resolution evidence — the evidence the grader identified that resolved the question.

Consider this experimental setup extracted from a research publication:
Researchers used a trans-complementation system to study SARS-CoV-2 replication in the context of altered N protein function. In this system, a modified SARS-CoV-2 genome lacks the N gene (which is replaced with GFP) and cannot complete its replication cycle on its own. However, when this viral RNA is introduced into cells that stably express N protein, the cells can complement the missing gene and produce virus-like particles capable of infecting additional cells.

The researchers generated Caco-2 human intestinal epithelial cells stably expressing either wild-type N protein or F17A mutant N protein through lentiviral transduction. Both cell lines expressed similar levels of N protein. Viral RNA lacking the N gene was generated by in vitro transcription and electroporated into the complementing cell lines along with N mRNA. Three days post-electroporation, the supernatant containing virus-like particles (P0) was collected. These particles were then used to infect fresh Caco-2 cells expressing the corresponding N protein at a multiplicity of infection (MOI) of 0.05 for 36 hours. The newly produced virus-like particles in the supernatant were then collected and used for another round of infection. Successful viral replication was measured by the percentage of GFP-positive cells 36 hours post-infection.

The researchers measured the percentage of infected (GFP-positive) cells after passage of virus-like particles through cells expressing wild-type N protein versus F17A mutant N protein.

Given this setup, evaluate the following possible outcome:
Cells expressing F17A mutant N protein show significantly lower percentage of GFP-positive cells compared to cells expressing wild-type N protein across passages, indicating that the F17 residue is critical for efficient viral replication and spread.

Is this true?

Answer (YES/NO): YES